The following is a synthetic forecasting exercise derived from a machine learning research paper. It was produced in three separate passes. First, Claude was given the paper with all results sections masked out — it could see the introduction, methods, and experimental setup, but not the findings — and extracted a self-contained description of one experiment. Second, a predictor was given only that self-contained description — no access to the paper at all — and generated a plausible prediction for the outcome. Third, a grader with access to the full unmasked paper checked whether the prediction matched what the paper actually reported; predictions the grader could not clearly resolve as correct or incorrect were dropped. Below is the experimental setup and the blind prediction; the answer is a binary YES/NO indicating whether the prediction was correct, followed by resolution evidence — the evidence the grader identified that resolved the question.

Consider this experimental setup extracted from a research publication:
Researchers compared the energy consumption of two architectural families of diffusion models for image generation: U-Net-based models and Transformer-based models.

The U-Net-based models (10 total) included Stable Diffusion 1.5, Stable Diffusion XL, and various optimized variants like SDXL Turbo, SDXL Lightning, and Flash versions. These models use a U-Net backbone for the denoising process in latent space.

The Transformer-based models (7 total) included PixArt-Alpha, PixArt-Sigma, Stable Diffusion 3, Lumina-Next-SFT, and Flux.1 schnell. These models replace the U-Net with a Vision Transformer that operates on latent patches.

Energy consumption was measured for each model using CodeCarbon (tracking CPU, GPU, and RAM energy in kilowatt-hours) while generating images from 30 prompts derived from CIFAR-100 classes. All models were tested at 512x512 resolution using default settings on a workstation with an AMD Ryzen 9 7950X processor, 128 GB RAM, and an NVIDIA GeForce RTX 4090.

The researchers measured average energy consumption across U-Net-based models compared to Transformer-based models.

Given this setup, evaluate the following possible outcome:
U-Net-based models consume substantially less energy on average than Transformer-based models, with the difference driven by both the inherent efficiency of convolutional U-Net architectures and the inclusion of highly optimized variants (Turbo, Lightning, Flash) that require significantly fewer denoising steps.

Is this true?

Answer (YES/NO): NO